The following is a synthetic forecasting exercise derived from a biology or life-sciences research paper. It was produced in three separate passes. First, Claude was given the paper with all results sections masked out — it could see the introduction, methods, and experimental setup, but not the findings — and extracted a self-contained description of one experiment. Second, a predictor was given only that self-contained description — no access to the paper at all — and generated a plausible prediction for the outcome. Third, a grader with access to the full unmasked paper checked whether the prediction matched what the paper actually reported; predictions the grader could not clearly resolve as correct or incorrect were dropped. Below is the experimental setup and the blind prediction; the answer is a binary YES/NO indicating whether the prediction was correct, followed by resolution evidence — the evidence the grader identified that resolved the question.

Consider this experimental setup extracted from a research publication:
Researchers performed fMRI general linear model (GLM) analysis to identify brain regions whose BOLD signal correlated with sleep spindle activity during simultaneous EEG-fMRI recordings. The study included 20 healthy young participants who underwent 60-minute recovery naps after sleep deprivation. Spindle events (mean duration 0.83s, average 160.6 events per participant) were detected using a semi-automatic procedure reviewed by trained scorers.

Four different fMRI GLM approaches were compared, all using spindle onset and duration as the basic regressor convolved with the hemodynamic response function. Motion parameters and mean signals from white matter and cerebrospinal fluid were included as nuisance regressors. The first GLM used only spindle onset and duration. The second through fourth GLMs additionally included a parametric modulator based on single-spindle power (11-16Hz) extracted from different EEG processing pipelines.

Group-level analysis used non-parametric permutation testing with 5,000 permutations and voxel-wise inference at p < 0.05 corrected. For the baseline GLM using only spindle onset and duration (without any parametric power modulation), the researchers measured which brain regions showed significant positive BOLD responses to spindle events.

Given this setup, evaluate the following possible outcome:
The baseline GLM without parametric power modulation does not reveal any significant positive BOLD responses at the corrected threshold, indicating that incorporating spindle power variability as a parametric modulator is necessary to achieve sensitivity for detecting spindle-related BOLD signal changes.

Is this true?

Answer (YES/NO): NO